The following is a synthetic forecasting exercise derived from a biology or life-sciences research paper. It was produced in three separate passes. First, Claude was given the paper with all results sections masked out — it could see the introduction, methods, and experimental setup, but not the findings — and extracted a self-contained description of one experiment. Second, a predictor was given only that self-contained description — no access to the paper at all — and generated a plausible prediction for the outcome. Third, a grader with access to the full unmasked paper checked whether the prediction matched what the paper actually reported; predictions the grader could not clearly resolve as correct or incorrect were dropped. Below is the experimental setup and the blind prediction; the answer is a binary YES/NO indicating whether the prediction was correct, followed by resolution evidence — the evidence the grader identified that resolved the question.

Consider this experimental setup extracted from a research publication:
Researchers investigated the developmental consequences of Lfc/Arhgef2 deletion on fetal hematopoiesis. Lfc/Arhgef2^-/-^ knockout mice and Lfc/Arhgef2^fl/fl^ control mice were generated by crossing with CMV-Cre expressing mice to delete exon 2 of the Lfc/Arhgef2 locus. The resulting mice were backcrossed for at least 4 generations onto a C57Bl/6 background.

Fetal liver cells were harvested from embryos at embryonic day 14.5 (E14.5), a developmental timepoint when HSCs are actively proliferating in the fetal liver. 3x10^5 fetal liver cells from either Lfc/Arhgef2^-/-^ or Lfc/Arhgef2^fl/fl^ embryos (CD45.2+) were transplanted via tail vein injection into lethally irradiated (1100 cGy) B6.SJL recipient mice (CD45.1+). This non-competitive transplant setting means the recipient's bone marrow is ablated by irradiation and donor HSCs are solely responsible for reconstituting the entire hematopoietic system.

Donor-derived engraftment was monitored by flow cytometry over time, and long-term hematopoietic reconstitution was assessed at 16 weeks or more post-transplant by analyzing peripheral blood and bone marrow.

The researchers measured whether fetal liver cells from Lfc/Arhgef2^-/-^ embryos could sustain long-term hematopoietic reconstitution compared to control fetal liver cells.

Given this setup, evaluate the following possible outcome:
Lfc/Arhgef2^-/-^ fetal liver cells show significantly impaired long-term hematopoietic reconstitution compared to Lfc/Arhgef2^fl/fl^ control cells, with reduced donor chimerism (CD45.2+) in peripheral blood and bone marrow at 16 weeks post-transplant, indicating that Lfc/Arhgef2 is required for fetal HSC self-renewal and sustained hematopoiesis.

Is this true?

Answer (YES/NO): NO